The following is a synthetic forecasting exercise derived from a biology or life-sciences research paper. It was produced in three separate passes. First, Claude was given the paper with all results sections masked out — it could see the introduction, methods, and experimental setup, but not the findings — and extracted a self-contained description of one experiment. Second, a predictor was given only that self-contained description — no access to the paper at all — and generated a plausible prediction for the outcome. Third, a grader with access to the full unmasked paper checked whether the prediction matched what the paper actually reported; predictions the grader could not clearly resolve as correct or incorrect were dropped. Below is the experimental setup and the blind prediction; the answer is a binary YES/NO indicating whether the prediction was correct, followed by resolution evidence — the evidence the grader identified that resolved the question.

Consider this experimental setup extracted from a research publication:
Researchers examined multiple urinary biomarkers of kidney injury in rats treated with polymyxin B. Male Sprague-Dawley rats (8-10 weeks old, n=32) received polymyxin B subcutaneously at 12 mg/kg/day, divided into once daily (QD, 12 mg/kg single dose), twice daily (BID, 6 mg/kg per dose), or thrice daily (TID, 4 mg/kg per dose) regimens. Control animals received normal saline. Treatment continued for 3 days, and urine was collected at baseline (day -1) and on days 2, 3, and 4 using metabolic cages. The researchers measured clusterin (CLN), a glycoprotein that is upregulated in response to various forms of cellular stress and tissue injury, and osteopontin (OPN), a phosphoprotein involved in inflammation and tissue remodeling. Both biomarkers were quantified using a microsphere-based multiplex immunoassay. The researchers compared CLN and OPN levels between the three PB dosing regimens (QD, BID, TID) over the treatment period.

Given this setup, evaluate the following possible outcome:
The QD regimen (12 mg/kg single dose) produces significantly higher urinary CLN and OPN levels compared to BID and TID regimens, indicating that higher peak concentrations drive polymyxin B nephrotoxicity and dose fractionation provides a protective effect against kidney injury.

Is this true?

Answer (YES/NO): NO